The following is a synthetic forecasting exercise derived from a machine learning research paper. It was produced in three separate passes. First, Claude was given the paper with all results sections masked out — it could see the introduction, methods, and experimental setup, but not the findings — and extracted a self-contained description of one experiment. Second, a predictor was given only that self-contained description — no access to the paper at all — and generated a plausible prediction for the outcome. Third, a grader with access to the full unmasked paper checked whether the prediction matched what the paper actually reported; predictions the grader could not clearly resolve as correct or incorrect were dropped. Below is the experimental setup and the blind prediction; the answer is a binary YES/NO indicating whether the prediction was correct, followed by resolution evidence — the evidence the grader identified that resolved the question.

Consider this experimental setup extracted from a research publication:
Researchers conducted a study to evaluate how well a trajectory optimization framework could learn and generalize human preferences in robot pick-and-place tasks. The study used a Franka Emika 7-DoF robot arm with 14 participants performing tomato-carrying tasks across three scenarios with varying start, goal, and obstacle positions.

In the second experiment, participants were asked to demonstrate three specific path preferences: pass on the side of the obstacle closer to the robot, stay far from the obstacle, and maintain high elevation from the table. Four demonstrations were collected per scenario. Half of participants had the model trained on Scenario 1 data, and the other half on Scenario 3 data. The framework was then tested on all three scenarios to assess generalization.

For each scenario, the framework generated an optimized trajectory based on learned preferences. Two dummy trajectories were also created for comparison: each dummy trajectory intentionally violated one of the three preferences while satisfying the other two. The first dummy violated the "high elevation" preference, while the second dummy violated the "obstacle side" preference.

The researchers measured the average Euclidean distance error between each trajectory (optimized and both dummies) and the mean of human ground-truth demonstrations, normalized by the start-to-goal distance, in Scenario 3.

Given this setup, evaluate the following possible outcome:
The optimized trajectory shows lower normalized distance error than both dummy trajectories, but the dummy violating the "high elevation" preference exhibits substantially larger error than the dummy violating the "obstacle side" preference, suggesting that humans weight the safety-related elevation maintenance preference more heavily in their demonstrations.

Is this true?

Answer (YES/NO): NO